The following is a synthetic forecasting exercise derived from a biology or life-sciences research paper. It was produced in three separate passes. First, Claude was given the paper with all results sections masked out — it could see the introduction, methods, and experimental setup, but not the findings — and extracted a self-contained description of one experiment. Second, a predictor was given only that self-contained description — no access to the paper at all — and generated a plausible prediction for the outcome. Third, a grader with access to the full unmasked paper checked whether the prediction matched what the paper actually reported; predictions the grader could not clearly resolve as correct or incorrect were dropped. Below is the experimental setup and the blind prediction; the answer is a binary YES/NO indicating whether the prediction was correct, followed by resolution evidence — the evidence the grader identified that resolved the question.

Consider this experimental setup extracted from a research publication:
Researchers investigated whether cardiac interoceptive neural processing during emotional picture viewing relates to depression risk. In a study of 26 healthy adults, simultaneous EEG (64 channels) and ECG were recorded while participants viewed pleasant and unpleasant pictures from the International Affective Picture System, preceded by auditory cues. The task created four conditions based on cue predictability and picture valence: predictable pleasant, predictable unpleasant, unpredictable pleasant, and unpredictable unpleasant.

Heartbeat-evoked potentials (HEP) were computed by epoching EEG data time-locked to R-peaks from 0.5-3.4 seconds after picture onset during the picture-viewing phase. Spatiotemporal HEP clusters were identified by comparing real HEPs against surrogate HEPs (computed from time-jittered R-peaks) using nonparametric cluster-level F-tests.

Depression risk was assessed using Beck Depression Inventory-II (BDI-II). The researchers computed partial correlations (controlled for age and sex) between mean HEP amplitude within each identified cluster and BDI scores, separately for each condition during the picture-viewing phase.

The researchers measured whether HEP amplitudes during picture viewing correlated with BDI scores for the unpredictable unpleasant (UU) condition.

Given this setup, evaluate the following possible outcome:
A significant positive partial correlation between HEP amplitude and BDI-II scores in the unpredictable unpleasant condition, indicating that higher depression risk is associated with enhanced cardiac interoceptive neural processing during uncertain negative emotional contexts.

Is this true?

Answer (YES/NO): NO